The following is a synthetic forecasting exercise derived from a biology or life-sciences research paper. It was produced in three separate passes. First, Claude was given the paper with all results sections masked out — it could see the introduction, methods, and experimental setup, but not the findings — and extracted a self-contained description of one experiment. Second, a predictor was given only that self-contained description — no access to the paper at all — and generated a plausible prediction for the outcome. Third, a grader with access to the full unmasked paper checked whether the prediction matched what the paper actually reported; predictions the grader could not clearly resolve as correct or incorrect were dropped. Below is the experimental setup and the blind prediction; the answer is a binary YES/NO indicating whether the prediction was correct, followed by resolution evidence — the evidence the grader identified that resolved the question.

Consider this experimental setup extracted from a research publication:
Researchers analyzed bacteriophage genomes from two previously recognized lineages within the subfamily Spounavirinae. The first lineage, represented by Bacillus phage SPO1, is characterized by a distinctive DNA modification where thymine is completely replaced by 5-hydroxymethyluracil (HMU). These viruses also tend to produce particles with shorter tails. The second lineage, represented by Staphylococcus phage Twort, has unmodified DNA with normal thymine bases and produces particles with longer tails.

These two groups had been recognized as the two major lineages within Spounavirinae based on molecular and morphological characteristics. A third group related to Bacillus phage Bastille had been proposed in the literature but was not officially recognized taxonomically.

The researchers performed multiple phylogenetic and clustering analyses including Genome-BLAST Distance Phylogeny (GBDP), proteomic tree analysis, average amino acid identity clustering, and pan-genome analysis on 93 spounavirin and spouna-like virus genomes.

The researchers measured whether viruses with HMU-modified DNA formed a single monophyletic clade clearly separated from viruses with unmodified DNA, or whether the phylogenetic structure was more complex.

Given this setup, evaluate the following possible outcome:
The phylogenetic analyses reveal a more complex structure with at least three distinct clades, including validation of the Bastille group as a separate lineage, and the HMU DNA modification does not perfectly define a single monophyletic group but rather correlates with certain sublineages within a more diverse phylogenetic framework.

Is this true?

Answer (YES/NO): YES